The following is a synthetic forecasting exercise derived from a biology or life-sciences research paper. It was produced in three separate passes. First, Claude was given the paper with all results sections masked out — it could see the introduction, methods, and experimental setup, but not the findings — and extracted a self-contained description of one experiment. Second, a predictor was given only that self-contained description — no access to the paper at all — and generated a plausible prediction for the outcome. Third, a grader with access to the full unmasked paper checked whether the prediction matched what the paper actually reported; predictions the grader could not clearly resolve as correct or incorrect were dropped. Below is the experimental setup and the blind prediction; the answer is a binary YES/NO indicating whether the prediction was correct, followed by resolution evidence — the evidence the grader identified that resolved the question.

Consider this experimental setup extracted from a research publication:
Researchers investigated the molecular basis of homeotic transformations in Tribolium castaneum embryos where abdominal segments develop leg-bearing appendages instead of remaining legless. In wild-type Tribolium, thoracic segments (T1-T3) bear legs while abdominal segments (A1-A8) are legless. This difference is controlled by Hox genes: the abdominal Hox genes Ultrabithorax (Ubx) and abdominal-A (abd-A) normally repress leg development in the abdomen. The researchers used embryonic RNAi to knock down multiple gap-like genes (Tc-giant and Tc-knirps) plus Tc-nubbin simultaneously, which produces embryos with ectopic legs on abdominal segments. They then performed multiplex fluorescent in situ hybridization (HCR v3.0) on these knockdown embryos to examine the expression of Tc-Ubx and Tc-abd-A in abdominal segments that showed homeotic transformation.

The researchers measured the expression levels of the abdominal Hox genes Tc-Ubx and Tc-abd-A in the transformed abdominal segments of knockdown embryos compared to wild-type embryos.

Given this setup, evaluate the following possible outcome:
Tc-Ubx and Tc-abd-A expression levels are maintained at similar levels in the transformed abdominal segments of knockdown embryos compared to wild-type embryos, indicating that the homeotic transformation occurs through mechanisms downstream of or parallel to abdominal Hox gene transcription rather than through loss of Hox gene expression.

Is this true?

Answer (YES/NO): NO